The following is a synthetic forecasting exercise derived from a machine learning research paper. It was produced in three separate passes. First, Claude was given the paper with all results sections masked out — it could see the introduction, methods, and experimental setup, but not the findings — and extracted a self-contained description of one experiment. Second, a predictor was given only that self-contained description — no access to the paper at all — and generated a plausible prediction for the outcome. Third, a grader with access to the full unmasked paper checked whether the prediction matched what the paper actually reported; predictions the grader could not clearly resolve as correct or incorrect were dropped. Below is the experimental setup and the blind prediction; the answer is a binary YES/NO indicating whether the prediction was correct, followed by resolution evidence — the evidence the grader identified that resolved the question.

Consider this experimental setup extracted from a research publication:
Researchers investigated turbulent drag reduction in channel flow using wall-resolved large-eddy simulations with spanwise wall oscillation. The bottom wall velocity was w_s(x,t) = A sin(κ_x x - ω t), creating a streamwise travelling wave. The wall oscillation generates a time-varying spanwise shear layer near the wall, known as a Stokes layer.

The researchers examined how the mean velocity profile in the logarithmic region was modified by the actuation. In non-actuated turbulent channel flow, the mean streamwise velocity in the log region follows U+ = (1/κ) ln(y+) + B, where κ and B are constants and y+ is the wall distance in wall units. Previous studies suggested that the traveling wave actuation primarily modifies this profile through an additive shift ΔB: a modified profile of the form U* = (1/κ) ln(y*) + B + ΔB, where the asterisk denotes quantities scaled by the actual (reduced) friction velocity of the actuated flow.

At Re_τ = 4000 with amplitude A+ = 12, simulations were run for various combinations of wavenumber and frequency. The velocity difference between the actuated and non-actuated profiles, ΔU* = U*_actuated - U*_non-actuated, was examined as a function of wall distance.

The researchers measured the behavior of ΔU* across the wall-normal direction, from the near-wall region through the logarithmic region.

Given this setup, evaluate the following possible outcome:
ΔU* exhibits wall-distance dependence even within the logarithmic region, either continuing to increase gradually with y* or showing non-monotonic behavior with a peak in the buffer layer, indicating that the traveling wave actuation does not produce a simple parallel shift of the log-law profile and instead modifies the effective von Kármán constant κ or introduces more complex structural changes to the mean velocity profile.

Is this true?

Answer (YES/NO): NO